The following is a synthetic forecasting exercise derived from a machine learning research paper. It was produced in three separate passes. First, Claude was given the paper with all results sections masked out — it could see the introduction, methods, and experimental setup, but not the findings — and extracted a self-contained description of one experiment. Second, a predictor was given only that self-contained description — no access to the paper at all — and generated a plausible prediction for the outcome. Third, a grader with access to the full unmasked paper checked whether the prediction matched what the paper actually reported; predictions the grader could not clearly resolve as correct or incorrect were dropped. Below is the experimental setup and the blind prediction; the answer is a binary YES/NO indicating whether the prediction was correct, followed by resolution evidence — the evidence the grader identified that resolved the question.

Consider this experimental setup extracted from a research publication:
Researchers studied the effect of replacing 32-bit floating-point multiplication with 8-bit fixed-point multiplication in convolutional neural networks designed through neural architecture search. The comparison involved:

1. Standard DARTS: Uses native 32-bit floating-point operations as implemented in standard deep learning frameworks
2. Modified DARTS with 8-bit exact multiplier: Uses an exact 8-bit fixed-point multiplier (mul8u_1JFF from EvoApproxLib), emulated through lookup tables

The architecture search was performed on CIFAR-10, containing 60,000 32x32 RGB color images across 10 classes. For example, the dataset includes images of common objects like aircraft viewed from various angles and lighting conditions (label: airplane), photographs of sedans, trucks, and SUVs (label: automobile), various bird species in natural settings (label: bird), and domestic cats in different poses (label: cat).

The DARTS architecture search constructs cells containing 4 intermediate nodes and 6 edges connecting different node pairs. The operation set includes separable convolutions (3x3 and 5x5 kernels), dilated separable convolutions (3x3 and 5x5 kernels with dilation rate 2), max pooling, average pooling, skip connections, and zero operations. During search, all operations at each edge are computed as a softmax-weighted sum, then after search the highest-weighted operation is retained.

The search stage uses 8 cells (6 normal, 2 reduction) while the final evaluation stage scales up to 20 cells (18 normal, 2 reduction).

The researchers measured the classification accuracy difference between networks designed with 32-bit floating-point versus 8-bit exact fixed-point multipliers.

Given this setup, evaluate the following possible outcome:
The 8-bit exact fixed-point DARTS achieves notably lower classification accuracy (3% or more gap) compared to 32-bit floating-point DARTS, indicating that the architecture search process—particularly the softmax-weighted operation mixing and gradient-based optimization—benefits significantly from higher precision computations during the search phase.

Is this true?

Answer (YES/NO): NO